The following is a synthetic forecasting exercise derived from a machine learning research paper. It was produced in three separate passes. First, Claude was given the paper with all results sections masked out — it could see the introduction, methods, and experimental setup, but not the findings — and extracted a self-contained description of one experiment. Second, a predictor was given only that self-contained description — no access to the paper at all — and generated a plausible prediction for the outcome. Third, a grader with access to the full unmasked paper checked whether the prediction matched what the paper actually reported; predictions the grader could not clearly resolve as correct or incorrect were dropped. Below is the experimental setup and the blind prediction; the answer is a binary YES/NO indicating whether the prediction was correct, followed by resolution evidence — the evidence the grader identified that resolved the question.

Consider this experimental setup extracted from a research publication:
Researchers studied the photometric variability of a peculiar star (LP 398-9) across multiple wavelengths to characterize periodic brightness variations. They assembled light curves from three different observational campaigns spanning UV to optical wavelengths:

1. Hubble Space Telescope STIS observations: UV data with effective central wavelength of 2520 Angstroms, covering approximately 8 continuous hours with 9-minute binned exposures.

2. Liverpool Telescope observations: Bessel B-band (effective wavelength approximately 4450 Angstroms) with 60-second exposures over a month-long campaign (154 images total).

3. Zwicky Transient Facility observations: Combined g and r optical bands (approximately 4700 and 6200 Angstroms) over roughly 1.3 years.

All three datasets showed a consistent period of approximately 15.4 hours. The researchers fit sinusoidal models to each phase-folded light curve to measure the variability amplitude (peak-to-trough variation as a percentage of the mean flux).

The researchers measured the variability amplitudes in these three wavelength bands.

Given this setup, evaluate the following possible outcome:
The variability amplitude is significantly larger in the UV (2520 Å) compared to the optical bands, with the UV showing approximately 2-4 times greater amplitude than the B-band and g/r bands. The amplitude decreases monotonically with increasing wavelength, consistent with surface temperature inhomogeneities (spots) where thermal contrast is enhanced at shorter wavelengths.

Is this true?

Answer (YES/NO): NO